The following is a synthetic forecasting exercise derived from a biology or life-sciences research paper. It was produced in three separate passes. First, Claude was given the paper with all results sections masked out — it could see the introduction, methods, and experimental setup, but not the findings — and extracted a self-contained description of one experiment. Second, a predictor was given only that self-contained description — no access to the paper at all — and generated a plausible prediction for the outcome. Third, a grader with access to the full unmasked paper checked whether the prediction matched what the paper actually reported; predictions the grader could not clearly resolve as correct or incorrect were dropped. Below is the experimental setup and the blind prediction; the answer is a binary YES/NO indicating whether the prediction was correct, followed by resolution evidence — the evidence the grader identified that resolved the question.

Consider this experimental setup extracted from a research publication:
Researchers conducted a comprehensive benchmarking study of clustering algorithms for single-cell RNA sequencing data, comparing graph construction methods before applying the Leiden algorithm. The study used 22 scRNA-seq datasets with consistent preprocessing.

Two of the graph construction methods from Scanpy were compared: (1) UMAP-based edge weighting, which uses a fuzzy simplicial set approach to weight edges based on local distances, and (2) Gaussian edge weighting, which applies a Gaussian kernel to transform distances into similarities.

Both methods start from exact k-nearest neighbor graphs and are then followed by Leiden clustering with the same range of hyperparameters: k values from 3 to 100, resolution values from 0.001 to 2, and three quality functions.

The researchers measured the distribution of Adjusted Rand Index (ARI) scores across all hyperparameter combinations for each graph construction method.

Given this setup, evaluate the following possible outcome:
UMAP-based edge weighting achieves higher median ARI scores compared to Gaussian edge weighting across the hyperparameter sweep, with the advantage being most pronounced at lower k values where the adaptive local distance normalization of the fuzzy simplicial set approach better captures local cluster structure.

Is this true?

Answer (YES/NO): NO